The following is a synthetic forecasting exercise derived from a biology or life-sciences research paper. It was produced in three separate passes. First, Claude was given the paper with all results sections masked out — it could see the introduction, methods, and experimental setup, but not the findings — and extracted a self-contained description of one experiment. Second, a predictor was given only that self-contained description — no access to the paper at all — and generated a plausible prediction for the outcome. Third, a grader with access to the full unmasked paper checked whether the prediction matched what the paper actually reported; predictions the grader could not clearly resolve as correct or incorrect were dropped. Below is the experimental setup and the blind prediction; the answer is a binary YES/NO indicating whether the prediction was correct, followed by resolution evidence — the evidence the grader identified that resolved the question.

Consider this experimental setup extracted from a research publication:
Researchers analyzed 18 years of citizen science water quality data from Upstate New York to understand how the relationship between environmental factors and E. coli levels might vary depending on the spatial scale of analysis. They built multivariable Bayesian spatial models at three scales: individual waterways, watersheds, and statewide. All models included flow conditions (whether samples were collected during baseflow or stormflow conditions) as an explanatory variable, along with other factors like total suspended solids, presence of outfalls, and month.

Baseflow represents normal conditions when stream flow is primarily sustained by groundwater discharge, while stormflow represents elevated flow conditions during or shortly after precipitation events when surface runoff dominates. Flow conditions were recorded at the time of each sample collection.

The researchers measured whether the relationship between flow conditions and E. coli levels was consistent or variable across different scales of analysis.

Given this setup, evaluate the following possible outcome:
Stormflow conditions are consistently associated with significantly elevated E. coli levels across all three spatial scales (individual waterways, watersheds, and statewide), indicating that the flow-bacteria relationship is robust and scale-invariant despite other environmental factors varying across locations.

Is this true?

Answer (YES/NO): NO